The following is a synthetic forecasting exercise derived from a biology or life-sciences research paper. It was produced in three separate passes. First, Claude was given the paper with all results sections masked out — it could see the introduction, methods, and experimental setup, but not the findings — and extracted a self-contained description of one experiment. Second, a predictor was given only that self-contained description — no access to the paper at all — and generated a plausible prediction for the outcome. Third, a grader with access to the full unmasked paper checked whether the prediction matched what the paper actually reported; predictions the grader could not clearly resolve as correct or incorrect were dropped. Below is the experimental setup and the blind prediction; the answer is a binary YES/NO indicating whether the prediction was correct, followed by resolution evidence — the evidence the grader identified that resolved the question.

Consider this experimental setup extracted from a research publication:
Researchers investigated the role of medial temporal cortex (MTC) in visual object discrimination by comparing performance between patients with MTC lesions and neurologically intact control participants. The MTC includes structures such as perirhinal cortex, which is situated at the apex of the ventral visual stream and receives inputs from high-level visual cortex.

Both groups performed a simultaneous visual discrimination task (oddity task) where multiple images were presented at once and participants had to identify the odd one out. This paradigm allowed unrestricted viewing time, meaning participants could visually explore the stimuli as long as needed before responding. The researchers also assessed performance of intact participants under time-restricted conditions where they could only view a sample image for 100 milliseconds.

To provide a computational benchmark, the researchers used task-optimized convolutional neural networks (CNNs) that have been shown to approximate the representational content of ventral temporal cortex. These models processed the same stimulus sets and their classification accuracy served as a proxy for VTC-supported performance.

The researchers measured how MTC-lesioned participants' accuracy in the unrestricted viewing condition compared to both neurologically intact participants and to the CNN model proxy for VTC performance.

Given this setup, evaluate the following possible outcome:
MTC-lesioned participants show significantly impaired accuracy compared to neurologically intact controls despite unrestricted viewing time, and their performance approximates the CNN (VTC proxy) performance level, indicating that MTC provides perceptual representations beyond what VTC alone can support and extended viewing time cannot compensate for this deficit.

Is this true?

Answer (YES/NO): YES